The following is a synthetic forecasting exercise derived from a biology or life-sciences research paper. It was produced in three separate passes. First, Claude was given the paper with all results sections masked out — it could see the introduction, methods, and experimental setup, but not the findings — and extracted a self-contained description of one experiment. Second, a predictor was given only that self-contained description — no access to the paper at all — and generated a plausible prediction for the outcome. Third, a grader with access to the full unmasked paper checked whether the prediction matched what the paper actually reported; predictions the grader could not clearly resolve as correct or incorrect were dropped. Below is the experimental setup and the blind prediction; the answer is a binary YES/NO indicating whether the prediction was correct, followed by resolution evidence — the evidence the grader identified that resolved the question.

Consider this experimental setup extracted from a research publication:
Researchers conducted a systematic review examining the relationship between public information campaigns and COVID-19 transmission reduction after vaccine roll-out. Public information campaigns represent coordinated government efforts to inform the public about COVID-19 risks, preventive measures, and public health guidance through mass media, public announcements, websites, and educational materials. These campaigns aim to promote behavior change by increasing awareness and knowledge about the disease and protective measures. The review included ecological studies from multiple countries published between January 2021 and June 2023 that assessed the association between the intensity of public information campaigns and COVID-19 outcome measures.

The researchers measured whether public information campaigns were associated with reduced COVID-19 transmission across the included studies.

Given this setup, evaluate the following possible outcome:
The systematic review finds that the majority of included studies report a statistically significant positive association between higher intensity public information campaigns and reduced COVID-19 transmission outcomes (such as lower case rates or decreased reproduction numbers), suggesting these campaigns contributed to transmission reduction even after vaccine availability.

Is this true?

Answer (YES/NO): NO